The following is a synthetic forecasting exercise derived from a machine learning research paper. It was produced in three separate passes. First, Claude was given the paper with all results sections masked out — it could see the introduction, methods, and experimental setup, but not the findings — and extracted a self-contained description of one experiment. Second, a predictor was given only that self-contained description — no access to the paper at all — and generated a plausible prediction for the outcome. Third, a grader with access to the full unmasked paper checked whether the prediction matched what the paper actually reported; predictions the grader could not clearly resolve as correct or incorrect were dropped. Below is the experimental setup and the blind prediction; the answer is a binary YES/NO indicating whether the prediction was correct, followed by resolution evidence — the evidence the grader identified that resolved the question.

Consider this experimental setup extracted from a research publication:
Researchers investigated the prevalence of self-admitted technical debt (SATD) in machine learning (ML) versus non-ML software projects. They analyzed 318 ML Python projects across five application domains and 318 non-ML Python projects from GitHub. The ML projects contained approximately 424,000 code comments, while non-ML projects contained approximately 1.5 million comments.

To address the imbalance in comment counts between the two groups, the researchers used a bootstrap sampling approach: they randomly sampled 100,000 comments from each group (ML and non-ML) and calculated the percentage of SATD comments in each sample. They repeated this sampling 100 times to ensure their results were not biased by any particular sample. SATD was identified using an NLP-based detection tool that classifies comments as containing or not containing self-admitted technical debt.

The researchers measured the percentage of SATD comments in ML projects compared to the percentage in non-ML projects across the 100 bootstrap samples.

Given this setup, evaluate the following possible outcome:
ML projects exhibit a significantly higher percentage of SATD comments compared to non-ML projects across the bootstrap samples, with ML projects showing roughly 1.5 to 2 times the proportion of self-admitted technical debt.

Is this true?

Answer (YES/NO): YES